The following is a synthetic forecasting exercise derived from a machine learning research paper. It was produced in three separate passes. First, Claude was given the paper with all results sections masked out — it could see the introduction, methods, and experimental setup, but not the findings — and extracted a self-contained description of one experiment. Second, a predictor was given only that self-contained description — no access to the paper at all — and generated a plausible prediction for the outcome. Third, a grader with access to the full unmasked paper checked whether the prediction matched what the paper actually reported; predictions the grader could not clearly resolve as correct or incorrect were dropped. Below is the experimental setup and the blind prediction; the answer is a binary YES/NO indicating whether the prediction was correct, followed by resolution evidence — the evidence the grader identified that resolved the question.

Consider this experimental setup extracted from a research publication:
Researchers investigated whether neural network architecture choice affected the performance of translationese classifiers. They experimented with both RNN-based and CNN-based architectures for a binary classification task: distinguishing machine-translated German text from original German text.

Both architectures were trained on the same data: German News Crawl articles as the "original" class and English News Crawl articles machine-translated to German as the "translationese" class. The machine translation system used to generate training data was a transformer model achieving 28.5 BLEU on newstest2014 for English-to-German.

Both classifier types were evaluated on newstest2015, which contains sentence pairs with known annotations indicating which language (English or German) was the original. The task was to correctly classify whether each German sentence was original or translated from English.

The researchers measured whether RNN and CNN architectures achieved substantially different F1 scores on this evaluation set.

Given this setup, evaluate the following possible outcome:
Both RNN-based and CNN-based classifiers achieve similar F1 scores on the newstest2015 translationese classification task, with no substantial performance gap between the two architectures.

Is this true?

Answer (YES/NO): YES